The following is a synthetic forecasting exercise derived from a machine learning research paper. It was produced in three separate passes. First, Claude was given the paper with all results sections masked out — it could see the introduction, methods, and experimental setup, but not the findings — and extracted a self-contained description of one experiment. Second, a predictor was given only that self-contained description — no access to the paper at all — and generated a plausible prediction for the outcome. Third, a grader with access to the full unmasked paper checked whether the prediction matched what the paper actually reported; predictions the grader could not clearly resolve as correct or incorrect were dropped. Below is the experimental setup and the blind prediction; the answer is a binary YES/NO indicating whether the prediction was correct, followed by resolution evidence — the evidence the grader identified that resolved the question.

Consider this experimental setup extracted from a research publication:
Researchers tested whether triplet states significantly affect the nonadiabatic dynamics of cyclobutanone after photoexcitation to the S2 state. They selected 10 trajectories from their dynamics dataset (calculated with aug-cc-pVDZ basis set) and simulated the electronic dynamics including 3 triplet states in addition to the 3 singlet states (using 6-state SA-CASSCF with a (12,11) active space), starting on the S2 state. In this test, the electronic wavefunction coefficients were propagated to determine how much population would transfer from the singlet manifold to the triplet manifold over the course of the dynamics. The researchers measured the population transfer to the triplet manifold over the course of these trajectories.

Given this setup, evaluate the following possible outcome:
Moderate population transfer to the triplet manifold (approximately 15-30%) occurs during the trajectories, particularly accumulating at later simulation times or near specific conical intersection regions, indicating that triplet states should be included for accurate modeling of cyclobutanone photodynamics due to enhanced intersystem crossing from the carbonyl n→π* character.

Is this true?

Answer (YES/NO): NO